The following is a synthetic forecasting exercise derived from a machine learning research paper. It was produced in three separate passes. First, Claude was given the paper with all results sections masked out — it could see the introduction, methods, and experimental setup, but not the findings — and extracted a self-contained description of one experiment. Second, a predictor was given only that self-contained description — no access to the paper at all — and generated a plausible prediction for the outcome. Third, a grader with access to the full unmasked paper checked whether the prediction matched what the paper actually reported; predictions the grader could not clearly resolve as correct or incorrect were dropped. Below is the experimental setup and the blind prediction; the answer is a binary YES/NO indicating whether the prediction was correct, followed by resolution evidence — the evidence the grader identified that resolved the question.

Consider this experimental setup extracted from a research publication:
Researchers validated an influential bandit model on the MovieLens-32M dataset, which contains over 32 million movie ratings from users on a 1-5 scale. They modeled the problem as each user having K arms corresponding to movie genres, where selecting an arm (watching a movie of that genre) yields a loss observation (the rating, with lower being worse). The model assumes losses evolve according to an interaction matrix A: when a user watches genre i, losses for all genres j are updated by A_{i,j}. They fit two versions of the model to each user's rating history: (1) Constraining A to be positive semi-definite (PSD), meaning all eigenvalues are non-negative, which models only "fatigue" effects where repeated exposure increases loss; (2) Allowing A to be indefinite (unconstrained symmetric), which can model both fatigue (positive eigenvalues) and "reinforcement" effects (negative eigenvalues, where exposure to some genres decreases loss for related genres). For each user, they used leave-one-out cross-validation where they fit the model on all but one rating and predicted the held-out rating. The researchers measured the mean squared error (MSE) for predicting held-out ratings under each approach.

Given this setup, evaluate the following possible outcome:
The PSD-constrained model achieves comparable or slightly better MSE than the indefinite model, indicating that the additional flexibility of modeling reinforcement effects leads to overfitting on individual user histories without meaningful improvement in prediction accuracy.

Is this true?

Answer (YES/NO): NO